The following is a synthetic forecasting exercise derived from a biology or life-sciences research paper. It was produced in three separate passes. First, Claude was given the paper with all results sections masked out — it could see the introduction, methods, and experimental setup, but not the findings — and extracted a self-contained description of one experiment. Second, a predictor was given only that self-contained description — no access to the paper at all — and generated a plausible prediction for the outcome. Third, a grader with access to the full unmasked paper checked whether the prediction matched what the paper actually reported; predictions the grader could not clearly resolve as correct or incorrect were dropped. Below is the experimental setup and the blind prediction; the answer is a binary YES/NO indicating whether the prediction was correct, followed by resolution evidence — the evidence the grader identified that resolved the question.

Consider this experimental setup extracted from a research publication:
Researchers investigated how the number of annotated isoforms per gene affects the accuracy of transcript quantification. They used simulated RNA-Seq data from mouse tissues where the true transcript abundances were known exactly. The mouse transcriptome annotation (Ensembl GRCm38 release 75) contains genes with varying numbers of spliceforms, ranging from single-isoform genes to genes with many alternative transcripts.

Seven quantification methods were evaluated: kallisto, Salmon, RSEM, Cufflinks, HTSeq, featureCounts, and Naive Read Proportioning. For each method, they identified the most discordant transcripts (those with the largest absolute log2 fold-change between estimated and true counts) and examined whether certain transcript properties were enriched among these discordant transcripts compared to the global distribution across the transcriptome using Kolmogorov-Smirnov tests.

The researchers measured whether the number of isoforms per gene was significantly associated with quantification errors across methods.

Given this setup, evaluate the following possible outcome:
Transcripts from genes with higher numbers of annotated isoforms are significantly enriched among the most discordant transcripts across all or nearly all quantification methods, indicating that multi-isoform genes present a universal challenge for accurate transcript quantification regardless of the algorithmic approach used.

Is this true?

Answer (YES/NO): NO